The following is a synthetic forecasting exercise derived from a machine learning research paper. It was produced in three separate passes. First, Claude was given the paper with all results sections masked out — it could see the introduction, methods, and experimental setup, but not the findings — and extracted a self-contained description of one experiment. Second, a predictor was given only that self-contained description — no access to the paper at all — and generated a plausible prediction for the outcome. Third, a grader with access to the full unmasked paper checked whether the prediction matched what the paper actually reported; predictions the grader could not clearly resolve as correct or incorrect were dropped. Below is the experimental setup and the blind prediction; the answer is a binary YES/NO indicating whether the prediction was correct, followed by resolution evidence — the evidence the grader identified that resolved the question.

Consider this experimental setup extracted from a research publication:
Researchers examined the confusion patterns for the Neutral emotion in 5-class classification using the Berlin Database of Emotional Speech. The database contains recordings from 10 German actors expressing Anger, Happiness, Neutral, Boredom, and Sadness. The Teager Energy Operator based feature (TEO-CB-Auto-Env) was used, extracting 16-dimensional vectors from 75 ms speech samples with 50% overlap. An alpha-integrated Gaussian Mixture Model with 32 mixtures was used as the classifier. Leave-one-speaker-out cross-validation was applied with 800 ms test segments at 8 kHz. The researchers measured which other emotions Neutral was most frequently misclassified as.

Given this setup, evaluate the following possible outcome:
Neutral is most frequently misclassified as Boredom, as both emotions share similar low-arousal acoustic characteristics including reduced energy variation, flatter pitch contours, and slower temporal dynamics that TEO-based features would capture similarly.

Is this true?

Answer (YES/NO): YES